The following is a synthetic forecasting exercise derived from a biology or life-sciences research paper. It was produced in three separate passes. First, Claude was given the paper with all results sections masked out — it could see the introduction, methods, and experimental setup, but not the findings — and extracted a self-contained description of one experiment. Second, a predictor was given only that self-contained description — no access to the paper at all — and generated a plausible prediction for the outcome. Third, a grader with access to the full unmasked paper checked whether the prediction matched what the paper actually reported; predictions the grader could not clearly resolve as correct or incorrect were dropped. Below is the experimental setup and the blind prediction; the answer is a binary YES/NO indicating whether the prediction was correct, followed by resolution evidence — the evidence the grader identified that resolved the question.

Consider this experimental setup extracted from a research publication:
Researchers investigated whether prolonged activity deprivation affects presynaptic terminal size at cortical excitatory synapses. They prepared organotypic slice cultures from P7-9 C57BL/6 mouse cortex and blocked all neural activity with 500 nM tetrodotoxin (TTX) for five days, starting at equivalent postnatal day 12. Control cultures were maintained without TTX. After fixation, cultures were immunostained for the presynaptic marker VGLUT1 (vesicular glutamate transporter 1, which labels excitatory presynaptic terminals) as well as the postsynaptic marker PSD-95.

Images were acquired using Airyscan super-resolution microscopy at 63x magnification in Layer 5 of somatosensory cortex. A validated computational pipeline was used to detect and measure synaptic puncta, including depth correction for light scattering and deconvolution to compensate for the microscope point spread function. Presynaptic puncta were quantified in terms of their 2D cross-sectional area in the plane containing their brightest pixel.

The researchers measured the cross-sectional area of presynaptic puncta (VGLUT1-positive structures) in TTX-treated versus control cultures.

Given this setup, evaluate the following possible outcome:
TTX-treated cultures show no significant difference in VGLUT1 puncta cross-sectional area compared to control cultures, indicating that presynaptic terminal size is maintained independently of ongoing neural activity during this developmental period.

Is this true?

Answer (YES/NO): NO